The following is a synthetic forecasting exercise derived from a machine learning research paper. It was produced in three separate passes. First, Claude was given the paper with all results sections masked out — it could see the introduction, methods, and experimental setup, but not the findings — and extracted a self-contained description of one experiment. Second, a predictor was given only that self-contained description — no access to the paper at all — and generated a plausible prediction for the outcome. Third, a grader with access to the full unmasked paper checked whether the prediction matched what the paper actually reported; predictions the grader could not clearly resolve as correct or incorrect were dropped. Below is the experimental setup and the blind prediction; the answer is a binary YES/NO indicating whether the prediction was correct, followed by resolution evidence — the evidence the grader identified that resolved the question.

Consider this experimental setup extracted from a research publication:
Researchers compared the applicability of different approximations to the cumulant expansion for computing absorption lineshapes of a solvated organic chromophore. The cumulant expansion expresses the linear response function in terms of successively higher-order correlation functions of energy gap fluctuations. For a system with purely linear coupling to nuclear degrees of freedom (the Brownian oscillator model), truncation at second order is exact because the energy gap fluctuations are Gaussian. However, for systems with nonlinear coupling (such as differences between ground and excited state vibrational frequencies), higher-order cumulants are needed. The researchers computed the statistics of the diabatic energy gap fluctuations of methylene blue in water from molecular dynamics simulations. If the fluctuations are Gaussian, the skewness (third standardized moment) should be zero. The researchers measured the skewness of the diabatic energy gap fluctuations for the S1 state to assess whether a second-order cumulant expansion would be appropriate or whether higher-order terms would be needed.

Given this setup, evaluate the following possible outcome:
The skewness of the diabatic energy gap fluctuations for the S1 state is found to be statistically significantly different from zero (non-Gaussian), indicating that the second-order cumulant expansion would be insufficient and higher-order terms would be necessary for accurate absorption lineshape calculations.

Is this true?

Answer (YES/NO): NO